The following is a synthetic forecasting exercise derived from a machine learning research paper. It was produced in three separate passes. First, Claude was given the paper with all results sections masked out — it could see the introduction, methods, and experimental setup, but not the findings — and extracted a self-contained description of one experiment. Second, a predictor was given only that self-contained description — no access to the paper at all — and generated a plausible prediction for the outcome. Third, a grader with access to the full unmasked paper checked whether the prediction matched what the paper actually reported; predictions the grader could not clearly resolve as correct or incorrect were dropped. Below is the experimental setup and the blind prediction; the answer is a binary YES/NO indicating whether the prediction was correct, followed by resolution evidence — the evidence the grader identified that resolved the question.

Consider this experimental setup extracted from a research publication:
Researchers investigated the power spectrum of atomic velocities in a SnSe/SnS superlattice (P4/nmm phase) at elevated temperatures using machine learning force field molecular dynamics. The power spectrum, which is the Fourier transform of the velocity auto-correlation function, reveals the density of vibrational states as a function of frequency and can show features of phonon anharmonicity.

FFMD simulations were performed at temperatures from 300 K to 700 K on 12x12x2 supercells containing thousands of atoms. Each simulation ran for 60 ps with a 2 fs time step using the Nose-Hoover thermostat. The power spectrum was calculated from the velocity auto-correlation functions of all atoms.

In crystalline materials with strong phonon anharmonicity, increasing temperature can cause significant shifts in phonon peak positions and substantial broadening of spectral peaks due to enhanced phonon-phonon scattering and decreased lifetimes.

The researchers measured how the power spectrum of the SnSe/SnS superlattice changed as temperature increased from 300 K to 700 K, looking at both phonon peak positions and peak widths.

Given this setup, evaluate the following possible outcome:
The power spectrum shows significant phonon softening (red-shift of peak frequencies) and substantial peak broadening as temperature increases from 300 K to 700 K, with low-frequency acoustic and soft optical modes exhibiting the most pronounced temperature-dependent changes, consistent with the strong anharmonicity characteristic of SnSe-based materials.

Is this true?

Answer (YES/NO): NO